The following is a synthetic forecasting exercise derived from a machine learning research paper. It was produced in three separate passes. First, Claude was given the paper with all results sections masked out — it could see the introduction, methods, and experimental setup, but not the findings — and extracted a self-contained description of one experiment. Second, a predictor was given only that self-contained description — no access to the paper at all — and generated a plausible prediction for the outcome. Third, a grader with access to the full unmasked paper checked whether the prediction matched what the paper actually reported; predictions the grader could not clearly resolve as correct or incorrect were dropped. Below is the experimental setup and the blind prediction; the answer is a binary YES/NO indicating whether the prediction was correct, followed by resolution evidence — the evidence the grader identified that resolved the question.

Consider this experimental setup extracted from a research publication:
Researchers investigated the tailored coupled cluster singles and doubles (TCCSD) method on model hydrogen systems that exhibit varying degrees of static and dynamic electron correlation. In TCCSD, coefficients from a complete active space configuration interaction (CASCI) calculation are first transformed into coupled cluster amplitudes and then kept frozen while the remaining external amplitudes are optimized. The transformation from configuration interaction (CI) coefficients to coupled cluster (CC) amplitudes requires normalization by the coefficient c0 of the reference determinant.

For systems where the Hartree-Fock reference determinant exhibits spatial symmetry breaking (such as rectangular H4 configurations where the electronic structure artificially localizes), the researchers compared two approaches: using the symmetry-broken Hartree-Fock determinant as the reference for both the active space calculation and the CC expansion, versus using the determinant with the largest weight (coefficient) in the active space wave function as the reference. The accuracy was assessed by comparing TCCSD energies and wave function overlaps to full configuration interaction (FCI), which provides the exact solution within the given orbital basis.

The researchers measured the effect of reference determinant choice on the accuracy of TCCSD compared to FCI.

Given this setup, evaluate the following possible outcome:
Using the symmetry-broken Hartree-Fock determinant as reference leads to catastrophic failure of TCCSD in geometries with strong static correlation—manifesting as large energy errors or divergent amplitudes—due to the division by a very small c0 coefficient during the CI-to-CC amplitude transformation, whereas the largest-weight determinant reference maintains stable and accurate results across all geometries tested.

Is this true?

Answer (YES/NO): NO